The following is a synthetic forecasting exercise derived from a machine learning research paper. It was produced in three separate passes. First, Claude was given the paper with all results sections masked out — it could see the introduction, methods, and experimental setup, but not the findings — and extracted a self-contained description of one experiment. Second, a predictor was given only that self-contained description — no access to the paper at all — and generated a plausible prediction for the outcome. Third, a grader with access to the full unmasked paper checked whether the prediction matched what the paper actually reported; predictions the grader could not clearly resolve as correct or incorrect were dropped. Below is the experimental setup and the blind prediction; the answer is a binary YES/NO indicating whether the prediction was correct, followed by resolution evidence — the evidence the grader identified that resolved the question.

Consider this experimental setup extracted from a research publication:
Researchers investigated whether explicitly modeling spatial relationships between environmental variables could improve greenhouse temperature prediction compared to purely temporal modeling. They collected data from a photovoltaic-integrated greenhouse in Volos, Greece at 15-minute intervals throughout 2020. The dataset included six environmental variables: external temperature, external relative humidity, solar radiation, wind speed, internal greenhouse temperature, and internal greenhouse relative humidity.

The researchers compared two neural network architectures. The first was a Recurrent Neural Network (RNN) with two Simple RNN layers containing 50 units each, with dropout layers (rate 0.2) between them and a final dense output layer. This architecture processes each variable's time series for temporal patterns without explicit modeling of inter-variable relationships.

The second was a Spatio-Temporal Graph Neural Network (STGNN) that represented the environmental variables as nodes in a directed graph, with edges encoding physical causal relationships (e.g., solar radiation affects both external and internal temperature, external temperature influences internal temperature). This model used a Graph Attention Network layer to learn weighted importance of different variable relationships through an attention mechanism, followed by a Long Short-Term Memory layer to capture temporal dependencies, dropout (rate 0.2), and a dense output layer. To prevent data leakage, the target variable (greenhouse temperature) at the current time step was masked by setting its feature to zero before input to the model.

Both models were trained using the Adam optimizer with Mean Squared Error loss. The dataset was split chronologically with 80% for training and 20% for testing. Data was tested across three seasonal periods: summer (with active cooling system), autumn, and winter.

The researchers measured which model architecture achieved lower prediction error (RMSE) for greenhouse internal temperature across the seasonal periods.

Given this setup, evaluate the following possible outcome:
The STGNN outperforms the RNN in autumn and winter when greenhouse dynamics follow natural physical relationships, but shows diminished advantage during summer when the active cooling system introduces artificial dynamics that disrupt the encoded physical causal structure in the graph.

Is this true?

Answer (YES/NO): NO